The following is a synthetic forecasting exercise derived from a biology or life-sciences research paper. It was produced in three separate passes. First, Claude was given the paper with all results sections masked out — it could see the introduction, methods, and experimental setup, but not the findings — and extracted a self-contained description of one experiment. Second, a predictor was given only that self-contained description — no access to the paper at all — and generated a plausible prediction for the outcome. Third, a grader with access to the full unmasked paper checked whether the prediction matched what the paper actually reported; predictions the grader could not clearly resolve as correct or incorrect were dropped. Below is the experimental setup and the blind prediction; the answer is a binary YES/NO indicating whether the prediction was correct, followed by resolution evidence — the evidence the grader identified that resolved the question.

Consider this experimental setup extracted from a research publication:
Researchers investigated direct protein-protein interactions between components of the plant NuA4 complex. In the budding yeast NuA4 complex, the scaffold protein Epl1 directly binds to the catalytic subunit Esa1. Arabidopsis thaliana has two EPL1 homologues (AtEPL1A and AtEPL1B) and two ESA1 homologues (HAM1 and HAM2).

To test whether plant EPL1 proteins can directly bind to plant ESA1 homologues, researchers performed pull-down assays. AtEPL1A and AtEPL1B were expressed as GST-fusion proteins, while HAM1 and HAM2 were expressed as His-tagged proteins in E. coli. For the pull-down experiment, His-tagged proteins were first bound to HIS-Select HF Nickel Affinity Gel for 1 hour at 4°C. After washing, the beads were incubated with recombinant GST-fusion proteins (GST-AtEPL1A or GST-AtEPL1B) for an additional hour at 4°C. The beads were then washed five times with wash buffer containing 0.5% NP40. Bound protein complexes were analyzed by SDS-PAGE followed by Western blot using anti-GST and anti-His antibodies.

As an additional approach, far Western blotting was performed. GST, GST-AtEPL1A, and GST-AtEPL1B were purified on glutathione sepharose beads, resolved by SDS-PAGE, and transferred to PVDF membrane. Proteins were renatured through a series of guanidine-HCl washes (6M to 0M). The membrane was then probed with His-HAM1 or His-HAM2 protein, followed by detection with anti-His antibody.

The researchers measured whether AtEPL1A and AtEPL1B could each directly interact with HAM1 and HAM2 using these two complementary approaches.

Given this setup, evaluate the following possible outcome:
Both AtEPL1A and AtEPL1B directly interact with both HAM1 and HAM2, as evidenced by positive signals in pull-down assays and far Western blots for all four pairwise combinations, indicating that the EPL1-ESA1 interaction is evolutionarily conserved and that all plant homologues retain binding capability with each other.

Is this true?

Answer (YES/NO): YES